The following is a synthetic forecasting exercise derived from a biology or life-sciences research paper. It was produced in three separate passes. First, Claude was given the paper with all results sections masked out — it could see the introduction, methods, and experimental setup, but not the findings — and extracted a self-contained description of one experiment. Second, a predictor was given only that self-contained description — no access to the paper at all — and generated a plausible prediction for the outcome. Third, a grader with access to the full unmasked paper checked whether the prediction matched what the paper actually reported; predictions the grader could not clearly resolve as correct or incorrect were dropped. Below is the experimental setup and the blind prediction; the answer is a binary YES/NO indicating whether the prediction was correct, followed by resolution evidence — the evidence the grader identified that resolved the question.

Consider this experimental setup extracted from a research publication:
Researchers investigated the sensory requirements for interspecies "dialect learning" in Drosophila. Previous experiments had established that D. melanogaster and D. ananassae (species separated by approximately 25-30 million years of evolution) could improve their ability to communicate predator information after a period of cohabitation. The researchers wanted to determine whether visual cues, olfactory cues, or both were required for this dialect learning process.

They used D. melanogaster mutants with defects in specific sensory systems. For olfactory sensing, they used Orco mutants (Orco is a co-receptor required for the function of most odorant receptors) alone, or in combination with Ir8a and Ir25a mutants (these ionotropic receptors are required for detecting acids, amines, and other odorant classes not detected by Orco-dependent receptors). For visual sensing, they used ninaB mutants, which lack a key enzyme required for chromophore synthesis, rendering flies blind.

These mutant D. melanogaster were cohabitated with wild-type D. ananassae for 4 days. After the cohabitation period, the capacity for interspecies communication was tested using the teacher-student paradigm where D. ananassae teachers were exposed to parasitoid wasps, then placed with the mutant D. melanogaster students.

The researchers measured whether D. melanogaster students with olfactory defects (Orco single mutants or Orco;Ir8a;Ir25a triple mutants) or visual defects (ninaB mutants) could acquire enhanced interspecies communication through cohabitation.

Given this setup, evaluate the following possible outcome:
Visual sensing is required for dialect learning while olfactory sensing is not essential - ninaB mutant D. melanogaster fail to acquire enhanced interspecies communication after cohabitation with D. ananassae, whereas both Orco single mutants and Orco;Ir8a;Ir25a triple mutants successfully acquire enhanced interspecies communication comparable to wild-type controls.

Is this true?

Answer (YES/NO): NO